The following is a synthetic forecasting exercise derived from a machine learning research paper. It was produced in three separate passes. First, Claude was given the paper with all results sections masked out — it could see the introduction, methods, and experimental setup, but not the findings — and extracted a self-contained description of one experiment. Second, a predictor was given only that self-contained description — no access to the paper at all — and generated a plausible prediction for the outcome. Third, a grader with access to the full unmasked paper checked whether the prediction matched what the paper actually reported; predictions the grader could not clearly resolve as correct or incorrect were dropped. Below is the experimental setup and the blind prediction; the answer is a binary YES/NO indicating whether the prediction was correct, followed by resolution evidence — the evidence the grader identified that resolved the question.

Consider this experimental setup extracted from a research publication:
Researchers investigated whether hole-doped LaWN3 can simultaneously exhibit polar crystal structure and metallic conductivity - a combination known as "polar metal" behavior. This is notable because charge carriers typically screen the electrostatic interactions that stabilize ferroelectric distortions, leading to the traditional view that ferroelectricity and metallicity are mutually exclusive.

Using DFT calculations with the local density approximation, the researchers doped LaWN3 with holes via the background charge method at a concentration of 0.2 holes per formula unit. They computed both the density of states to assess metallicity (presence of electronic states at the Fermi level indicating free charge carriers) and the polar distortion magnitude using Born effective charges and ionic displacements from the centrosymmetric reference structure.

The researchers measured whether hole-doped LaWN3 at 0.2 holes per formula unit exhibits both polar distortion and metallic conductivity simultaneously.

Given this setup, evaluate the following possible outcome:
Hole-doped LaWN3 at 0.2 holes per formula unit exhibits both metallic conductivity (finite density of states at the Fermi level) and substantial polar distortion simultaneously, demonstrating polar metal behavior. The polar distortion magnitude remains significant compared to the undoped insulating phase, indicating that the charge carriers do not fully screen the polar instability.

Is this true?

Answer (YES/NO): YES